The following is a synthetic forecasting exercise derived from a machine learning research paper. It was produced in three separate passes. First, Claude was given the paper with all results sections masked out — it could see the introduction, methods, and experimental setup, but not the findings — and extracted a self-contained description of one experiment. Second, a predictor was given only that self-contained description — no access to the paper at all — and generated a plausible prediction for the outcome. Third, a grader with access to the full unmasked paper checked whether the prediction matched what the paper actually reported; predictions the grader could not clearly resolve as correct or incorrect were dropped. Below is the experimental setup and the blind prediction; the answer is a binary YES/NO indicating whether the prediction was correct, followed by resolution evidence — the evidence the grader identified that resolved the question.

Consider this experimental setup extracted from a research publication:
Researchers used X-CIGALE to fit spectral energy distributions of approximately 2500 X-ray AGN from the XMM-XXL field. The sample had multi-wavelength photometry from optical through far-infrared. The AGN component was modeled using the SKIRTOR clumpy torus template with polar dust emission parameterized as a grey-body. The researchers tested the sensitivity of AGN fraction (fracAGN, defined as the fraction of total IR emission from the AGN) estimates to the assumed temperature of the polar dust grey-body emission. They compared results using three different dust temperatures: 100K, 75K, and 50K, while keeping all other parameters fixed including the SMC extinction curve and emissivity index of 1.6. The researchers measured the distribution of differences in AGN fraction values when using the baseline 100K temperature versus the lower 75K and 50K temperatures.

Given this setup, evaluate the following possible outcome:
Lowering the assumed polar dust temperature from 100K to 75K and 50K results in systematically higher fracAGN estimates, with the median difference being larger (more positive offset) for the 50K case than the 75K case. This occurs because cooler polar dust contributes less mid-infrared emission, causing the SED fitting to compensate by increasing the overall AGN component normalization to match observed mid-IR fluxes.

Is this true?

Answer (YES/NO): NO